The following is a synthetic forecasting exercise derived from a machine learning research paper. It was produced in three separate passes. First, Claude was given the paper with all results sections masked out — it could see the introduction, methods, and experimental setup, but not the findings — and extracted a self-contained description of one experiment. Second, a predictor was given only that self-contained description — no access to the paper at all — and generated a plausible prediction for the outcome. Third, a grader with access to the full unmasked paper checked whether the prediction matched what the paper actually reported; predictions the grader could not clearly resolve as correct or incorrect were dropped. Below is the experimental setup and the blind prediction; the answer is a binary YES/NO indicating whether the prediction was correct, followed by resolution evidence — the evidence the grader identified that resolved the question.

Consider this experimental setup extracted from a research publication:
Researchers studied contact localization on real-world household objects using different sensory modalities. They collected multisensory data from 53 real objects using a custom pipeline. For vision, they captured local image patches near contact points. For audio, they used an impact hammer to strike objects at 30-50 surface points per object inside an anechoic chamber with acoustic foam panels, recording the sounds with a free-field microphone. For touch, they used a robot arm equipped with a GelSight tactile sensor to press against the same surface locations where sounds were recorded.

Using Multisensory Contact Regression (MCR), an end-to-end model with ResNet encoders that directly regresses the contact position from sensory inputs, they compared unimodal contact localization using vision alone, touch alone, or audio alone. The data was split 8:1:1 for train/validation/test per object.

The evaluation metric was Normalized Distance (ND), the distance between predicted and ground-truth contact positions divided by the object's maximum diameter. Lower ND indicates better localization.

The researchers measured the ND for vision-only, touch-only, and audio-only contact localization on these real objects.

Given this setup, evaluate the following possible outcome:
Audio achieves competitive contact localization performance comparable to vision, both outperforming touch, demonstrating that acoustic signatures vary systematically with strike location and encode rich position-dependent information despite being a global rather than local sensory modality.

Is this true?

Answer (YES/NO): NO